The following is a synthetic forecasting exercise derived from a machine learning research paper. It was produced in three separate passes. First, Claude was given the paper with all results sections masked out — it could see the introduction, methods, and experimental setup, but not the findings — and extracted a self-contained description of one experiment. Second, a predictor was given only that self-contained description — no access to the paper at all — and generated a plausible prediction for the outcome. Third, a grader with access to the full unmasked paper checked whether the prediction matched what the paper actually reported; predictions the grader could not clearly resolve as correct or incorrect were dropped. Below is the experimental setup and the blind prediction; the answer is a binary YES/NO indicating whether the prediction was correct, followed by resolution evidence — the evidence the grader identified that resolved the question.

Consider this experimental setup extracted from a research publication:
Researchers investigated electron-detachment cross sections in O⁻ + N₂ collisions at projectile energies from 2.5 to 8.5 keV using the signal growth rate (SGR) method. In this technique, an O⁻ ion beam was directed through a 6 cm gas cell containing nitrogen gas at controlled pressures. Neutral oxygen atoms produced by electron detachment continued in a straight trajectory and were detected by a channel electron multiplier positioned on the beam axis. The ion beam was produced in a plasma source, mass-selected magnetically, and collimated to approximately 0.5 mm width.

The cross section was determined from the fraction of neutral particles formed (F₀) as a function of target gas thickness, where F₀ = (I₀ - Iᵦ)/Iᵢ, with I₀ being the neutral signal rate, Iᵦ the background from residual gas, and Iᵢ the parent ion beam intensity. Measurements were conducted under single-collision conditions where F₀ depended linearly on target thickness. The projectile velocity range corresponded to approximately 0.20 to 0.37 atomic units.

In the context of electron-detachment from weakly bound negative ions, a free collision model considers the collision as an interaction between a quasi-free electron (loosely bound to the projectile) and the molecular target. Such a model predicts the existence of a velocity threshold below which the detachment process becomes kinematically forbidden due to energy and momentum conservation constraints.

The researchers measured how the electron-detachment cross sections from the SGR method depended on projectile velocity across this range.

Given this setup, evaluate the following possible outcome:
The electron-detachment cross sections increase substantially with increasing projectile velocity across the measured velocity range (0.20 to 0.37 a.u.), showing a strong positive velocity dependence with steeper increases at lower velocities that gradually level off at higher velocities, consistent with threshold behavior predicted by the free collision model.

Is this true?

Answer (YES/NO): YES